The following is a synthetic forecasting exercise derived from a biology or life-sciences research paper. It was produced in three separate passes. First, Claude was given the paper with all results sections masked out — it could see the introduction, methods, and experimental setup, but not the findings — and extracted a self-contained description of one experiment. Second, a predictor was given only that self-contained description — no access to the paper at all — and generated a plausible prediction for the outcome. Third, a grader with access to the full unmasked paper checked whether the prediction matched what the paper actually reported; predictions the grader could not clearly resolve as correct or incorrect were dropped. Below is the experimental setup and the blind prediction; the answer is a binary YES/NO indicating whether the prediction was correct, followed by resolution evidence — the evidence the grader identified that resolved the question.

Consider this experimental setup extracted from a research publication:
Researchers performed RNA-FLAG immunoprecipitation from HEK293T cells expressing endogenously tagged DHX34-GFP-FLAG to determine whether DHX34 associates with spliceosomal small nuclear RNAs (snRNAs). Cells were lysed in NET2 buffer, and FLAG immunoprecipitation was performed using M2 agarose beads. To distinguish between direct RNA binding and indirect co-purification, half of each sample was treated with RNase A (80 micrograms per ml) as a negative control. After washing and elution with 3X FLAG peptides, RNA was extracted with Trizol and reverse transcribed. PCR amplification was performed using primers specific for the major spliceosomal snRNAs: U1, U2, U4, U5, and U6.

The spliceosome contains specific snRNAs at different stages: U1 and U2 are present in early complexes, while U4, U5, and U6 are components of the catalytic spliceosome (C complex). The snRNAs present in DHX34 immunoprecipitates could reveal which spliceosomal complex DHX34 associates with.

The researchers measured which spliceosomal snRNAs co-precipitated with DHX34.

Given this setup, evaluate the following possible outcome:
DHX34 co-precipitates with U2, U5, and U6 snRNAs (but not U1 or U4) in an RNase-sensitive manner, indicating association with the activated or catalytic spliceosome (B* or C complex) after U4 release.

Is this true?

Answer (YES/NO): NO